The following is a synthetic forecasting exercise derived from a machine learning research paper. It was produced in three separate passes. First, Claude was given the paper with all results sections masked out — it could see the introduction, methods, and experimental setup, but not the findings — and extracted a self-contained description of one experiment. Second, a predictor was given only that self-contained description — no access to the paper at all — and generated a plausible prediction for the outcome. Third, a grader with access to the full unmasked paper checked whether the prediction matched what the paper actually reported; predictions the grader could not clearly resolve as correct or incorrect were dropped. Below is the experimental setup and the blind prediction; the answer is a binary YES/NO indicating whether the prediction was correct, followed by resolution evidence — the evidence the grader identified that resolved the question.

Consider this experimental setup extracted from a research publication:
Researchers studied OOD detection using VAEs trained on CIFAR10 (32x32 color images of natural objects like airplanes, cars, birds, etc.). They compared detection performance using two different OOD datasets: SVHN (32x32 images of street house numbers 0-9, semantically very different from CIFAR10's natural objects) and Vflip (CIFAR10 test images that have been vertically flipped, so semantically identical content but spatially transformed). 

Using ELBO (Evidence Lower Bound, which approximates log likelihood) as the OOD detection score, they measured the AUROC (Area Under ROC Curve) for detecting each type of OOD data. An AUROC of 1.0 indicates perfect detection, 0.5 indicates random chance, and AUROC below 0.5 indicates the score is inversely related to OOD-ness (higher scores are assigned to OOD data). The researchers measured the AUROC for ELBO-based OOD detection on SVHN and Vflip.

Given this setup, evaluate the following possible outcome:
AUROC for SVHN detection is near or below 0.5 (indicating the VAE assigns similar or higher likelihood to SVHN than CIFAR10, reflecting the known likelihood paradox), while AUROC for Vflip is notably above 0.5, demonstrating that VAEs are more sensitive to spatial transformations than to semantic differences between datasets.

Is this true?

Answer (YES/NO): NO